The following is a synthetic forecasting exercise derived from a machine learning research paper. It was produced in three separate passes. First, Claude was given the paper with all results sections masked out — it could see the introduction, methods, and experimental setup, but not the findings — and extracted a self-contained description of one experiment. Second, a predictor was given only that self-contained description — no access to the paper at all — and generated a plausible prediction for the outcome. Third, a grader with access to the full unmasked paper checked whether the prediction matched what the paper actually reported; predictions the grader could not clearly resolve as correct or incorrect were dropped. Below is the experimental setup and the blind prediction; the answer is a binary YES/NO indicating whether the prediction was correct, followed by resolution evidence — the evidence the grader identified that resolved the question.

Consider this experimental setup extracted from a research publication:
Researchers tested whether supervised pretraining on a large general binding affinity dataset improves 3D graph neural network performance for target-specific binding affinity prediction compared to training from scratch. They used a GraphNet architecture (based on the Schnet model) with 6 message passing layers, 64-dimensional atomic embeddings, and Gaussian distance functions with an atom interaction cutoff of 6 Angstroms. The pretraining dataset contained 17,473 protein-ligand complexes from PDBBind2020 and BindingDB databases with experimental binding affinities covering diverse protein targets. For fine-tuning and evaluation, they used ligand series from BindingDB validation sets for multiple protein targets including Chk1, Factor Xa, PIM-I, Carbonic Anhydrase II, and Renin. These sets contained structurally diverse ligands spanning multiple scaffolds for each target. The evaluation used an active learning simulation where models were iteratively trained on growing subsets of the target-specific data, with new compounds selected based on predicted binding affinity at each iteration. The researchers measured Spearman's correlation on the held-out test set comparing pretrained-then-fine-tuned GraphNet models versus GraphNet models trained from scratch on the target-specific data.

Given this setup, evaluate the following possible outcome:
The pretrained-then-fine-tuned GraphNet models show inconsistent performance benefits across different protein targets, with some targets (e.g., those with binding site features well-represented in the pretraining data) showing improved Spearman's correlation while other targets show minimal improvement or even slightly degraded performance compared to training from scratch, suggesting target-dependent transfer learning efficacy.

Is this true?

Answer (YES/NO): NO